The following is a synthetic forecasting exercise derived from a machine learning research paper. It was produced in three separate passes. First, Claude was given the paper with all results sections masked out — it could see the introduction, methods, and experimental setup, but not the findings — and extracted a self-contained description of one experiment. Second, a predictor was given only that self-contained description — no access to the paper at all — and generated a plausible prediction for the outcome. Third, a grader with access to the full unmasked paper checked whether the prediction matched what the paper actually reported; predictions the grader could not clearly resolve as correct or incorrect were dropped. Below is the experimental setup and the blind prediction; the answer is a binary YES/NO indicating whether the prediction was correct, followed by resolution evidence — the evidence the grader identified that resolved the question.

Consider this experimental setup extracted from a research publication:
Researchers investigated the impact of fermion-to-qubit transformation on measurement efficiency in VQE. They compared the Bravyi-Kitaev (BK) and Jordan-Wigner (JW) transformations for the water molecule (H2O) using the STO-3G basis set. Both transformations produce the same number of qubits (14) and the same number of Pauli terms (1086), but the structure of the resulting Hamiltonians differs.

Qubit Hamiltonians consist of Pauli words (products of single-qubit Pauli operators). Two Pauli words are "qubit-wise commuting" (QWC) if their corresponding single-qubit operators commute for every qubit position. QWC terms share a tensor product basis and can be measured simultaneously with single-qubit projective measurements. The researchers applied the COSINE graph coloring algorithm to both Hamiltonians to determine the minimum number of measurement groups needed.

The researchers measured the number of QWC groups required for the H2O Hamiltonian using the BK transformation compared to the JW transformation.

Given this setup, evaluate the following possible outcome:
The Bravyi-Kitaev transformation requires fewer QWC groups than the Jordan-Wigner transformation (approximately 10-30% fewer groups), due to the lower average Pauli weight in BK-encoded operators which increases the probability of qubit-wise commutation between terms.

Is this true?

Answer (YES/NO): NO